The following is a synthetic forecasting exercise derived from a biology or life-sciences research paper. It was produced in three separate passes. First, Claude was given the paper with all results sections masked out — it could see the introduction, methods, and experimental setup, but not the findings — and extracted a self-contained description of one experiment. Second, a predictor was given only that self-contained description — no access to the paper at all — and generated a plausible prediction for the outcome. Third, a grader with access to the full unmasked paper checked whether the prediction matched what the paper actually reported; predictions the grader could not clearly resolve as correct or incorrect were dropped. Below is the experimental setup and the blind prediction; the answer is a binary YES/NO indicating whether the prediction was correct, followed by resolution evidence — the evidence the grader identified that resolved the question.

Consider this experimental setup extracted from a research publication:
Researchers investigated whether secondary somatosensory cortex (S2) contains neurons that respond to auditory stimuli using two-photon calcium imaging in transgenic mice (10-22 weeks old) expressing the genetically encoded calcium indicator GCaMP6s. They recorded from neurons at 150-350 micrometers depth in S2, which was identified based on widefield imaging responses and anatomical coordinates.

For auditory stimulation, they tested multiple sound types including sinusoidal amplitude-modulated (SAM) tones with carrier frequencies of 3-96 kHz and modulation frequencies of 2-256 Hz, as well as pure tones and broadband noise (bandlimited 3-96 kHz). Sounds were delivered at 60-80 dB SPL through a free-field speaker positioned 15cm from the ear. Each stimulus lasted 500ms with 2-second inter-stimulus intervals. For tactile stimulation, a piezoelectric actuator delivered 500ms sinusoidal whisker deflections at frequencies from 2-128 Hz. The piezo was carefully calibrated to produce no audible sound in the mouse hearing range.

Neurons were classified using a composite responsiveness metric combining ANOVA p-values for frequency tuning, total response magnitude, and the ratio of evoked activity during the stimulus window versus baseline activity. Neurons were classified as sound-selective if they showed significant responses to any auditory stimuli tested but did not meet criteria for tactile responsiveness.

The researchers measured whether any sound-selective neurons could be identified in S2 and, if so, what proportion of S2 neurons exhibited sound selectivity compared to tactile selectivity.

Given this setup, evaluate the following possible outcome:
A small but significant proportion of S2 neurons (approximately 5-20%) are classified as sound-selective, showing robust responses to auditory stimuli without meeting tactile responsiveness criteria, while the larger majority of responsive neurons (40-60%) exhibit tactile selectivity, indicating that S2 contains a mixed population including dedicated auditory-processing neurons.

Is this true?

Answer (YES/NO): NO